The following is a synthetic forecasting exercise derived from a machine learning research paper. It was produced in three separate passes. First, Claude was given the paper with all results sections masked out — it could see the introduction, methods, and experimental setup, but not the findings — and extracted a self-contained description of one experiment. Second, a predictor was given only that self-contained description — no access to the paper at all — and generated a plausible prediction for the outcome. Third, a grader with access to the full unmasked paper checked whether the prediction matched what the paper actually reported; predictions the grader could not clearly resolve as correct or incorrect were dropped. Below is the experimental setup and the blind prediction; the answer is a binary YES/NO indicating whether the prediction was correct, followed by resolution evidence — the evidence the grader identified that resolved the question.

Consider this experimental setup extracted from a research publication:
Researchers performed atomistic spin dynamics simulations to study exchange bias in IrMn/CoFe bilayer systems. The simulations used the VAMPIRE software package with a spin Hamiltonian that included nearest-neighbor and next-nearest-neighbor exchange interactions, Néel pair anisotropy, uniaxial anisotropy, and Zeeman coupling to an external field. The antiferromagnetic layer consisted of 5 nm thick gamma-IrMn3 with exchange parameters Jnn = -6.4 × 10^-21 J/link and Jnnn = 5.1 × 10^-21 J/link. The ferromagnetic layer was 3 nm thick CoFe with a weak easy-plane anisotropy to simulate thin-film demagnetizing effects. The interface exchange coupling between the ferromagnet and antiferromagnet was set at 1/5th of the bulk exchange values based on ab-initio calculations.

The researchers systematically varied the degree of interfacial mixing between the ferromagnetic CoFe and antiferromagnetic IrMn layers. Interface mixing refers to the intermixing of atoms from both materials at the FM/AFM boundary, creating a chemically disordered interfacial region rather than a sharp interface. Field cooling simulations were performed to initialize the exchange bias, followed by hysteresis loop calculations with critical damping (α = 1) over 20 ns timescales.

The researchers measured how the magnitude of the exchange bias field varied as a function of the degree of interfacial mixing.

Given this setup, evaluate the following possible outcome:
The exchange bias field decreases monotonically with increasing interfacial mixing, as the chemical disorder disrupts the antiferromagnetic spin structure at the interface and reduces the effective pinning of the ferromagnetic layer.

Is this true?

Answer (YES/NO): NO